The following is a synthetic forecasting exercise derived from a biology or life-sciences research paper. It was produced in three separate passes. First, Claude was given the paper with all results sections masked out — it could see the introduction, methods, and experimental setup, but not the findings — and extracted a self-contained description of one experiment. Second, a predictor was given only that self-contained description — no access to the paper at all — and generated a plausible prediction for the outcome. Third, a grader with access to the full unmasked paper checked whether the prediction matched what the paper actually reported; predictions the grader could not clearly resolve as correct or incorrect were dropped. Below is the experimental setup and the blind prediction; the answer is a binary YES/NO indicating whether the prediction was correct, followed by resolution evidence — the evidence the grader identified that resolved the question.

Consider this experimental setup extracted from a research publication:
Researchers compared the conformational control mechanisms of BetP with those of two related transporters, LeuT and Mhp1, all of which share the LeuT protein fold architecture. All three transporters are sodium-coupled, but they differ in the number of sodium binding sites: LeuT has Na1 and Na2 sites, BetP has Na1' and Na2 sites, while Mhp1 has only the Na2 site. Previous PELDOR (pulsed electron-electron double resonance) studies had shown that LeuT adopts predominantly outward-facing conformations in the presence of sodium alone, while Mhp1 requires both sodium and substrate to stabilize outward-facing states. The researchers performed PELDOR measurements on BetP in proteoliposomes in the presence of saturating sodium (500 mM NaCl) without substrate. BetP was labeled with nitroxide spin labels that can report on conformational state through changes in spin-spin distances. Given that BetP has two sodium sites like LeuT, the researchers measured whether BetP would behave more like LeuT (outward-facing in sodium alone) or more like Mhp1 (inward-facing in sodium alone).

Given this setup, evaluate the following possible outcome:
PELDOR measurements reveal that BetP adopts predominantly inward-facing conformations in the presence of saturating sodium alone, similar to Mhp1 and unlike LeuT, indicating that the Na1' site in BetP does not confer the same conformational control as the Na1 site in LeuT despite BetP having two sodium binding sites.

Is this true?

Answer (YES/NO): YES